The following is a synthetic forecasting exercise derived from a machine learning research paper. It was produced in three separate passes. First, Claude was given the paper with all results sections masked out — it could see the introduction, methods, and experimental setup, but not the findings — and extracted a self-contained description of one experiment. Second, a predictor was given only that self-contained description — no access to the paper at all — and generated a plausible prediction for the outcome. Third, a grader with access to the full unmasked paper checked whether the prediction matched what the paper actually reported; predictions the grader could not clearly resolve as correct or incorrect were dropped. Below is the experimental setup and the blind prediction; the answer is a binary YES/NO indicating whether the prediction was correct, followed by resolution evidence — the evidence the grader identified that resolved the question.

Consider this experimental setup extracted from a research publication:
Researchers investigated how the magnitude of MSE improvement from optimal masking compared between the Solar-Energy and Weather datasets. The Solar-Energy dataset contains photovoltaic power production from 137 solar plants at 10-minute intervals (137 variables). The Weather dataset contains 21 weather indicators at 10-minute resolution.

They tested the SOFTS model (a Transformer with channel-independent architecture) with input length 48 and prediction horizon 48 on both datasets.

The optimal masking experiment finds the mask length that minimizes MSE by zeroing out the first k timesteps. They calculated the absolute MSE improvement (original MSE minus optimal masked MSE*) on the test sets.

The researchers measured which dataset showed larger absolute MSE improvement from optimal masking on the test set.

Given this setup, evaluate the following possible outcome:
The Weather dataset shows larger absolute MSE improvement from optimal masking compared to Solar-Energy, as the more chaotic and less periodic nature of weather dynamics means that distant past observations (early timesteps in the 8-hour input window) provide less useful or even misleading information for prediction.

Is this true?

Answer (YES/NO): NO